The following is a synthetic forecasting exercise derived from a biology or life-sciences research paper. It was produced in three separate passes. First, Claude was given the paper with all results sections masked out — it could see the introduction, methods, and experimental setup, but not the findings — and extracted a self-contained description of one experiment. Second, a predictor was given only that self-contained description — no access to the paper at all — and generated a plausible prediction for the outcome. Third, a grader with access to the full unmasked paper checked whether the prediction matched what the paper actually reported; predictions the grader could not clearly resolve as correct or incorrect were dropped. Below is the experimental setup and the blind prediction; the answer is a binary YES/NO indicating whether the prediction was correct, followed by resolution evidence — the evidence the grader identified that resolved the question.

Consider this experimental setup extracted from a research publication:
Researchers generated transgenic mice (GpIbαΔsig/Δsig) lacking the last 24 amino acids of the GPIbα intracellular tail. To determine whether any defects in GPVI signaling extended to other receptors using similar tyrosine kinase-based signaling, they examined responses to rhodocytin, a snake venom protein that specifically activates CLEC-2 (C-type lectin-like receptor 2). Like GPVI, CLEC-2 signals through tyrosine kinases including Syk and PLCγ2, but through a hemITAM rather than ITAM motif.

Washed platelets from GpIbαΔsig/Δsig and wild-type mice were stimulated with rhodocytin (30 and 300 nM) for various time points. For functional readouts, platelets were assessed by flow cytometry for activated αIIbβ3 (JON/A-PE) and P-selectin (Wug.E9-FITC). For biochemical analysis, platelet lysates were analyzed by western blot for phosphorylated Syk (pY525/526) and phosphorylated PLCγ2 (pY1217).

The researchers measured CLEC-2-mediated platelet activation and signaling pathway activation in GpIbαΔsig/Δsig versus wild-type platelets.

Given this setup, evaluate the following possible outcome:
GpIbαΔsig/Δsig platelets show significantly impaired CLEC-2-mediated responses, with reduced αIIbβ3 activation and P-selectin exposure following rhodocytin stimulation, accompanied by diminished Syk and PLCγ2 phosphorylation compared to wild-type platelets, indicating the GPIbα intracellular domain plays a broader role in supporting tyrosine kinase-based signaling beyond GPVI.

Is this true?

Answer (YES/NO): NO